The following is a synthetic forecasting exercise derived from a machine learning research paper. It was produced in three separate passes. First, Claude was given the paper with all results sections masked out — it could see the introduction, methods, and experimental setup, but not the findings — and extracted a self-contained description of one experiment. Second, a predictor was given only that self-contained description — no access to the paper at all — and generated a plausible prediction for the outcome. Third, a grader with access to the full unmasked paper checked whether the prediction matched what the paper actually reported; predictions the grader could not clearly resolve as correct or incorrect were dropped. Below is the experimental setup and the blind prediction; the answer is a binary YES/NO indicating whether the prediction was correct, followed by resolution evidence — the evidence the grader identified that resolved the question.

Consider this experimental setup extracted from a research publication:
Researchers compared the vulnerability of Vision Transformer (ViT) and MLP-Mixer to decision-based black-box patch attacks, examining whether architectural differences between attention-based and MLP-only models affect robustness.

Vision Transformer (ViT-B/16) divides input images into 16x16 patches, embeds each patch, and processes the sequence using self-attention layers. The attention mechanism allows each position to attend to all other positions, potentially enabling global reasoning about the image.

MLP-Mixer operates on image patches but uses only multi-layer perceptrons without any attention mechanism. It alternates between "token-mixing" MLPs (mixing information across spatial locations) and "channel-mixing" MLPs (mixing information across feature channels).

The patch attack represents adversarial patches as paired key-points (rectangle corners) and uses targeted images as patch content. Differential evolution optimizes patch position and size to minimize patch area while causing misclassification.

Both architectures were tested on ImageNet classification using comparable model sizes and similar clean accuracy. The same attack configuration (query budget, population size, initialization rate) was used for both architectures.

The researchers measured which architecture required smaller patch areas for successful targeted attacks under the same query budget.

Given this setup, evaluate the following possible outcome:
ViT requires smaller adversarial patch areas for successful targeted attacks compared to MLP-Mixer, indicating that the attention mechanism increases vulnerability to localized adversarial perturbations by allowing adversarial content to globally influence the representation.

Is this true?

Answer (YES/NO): NO